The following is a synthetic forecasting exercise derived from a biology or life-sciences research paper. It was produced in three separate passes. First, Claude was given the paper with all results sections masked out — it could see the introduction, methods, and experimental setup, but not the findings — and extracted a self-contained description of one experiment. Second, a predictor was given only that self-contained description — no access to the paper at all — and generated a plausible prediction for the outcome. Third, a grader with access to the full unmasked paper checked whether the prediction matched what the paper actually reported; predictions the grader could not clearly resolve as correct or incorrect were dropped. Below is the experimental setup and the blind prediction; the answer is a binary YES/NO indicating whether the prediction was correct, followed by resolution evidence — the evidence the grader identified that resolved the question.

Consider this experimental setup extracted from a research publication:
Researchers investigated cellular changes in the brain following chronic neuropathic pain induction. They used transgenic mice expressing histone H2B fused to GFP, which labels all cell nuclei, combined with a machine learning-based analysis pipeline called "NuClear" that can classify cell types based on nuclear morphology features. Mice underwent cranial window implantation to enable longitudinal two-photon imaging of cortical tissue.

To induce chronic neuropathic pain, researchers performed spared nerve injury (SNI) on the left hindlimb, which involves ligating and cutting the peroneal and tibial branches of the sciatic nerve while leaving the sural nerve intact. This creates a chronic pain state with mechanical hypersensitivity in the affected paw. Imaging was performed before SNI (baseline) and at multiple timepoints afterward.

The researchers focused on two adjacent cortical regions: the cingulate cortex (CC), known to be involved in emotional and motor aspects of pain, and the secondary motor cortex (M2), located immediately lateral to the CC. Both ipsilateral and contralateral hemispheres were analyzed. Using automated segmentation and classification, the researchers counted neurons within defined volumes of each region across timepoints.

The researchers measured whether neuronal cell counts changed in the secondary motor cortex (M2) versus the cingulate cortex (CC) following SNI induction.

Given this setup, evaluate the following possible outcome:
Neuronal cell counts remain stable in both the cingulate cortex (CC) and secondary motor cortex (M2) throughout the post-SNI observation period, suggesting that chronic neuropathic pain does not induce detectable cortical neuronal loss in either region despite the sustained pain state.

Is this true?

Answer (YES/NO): NO